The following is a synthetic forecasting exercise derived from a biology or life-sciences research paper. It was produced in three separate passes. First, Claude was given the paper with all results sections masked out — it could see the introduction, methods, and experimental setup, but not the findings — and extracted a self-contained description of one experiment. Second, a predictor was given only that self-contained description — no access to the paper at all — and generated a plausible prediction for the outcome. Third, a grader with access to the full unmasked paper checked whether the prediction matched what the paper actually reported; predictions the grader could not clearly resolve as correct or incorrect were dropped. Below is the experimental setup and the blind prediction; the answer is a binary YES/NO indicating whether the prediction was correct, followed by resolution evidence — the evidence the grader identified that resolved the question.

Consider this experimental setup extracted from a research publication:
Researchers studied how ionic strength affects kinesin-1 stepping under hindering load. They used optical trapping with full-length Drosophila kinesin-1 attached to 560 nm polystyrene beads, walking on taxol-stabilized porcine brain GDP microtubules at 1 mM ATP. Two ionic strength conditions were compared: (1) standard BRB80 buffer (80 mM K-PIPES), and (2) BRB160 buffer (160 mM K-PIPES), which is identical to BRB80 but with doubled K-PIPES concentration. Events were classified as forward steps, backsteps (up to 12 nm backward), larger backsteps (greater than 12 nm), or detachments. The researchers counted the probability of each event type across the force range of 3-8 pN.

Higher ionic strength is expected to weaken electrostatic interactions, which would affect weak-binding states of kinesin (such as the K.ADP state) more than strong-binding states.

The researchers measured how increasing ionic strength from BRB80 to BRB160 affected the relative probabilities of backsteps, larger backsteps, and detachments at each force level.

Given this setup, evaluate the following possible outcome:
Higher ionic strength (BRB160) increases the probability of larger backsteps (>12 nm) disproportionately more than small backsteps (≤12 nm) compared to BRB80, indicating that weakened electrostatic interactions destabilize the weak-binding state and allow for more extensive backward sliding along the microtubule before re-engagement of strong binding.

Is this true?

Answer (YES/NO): NO